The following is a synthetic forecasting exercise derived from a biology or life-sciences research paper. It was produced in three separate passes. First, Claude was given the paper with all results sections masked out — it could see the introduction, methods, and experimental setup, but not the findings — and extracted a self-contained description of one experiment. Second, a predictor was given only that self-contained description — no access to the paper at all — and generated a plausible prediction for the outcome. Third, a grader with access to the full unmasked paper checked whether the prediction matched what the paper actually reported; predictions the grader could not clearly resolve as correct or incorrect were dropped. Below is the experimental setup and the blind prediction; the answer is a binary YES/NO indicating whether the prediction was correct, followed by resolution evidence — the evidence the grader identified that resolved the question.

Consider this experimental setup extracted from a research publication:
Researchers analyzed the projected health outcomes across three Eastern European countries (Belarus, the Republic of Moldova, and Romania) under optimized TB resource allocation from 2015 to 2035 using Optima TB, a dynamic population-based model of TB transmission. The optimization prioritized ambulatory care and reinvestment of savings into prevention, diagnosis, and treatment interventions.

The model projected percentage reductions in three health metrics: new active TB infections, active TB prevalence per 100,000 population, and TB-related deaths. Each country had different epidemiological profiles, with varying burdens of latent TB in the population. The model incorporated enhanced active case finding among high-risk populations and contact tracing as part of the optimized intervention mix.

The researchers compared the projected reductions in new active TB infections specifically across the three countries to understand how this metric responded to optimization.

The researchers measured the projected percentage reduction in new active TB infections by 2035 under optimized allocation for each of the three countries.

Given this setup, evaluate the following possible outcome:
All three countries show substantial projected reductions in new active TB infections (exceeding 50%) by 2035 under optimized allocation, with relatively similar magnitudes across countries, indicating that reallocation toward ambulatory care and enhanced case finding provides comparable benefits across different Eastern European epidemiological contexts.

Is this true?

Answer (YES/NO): NO